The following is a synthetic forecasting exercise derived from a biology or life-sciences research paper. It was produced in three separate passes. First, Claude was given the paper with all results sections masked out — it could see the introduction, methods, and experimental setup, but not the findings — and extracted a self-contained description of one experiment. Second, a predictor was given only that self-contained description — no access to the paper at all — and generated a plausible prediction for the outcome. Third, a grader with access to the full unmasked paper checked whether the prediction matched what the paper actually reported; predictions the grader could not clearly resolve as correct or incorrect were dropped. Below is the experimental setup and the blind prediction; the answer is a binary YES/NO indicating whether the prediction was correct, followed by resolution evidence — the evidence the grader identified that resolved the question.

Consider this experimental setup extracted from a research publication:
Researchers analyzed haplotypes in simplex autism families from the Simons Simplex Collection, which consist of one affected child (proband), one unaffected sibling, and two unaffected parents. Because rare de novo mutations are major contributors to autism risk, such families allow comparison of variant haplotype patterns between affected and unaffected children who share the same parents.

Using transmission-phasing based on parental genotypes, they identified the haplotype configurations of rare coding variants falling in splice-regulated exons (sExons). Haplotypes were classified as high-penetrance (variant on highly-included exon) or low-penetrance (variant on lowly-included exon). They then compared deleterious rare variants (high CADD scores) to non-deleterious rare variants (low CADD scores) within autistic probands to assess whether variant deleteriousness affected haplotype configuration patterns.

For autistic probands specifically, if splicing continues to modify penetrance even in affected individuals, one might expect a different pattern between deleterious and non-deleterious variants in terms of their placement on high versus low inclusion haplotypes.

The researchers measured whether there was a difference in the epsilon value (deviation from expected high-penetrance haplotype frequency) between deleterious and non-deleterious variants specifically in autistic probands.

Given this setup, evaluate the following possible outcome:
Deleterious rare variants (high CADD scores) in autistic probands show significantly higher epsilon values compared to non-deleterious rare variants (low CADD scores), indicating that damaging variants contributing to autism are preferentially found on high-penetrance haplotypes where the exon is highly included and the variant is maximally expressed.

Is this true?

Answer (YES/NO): NO